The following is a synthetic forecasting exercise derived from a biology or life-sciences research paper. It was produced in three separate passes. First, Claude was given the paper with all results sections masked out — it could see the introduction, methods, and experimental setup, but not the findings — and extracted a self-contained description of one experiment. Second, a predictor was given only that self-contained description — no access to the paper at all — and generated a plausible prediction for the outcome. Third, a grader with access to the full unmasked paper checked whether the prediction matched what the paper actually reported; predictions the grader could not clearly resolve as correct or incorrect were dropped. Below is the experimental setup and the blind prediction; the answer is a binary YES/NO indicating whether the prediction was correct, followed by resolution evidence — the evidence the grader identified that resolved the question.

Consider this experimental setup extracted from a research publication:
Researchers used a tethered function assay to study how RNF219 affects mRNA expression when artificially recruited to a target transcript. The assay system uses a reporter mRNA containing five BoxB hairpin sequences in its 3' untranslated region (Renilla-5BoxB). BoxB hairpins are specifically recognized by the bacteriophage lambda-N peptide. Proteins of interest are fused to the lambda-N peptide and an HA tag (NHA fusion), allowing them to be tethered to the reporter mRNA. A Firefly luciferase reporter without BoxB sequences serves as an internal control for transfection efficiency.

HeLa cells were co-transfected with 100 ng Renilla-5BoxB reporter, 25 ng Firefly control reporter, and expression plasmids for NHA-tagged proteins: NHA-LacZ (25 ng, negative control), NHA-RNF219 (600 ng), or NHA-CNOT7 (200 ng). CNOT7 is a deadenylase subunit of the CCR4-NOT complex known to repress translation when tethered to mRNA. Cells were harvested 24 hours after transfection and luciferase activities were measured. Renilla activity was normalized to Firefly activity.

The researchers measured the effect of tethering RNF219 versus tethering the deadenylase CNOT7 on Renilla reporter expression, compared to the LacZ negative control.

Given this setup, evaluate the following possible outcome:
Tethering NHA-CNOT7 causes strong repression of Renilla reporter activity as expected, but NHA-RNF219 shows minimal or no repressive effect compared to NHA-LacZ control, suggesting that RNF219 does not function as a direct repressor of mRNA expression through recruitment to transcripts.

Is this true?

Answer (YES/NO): NO